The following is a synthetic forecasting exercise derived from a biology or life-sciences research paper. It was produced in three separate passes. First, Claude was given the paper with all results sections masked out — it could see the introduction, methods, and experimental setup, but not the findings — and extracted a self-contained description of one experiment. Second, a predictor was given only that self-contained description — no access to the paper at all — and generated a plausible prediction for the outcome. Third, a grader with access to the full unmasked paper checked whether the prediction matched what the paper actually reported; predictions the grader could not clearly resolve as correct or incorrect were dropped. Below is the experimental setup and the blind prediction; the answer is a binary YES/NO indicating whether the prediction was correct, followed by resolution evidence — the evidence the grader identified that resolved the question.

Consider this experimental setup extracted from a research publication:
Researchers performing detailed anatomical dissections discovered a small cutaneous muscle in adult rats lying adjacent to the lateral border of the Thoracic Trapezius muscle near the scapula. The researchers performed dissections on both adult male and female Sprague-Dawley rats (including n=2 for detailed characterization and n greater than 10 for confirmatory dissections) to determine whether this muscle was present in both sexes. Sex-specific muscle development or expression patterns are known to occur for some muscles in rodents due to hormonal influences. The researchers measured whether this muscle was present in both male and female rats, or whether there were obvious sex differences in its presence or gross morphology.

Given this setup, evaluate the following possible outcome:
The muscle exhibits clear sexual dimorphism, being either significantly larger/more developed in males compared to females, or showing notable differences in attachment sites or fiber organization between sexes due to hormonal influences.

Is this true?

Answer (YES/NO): NO